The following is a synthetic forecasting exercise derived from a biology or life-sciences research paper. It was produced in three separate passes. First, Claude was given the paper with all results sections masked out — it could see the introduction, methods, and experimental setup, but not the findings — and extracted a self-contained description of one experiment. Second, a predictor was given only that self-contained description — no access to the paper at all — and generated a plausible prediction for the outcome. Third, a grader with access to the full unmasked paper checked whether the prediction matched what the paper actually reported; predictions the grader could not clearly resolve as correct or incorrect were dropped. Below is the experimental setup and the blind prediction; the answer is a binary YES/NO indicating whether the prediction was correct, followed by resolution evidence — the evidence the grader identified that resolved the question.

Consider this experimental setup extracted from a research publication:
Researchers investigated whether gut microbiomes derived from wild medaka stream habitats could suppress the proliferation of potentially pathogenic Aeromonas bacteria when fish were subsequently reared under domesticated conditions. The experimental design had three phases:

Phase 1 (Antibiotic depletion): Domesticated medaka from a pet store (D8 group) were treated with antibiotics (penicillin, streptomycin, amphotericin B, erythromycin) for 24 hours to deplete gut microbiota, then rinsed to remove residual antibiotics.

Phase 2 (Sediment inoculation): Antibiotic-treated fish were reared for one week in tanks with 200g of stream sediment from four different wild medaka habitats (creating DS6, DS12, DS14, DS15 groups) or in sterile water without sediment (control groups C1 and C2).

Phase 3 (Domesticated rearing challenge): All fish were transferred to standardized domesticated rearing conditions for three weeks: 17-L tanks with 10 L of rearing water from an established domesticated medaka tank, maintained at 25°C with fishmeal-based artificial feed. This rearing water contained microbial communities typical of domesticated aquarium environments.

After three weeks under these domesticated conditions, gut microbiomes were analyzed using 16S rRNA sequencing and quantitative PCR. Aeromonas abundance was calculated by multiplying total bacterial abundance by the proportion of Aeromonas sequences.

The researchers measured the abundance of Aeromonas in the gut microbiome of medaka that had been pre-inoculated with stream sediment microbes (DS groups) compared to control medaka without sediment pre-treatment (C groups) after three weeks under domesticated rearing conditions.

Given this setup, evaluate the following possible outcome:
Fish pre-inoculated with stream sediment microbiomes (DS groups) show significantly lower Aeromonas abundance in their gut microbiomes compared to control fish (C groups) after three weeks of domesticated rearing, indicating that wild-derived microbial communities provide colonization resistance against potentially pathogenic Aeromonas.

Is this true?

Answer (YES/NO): YES